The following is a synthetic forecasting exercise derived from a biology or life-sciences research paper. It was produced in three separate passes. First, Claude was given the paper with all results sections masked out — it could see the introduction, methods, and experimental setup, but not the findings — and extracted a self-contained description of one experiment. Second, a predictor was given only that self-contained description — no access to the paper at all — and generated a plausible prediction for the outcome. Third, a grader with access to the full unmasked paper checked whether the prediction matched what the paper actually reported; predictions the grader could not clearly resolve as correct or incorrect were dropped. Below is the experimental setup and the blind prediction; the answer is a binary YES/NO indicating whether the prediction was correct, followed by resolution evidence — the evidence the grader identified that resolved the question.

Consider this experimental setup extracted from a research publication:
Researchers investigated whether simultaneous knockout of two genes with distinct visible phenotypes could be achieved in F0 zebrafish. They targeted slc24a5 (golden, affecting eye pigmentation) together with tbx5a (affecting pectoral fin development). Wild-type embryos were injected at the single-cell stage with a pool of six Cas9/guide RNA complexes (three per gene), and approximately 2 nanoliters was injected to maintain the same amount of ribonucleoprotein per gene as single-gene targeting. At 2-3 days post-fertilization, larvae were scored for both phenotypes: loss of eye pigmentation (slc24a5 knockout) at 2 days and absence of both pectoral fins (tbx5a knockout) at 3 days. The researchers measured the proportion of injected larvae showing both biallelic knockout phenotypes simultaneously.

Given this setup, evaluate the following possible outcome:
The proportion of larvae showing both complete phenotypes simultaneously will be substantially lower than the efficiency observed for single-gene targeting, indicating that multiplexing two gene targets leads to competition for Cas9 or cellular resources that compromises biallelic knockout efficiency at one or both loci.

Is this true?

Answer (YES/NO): NO